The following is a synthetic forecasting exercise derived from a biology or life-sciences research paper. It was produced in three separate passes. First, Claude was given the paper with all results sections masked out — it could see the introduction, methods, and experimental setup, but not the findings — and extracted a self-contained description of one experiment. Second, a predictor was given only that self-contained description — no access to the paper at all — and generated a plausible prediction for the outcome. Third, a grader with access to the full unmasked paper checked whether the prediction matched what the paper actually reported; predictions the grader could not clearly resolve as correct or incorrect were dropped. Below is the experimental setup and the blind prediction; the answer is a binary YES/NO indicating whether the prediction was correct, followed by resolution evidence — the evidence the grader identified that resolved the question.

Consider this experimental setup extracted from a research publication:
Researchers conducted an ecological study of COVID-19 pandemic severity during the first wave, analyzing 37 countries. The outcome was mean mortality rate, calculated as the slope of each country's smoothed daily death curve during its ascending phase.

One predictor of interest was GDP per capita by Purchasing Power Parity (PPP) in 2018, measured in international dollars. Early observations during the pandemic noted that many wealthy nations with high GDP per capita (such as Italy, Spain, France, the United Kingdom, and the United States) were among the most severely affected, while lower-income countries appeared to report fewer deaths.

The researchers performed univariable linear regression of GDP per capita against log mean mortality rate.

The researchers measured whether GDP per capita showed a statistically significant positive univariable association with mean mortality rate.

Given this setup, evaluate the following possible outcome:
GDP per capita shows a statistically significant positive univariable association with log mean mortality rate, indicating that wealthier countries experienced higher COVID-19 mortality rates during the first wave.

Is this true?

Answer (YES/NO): YES